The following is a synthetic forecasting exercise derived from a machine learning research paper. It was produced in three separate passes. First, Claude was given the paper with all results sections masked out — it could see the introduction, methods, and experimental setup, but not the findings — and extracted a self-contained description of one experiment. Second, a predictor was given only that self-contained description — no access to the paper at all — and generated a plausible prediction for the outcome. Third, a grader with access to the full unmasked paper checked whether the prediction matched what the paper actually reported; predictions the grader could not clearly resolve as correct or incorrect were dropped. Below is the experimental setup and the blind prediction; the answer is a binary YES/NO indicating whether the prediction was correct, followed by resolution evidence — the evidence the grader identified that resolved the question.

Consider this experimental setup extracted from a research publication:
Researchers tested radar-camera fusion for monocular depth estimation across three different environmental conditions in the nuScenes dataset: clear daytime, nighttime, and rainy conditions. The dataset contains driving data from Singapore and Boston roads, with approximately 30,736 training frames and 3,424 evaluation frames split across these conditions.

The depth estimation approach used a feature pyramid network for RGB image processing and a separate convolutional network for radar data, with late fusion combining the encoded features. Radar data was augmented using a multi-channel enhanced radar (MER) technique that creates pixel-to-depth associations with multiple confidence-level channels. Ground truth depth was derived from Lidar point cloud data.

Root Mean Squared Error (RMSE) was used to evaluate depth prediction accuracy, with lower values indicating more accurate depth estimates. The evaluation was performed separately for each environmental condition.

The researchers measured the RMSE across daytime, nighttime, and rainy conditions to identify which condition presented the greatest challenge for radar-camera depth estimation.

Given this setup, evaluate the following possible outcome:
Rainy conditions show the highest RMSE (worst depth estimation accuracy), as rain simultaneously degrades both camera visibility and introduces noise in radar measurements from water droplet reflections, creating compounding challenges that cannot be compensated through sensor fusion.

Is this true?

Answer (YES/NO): NO